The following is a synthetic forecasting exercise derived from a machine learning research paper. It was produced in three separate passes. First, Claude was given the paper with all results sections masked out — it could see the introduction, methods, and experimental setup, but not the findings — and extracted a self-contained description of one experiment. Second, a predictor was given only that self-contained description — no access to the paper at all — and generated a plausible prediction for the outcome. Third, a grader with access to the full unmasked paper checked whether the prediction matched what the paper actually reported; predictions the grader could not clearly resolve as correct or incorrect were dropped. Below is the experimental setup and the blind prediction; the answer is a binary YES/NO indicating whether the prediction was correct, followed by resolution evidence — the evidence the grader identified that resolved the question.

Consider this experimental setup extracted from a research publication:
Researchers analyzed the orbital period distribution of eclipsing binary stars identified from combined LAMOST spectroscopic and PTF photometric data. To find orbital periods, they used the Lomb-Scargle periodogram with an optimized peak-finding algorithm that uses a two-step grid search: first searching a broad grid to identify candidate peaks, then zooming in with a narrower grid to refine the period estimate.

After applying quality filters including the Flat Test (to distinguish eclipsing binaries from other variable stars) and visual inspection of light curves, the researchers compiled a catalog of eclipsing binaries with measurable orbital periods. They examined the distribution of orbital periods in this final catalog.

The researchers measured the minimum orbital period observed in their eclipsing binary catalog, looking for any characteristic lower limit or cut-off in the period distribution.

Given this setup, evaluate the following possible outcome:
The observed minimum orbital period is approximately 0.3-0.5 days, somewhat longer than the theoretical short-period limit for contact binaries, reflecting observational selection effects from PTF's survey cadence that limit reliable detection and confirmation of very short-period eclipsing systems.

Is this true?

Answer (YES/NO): NO